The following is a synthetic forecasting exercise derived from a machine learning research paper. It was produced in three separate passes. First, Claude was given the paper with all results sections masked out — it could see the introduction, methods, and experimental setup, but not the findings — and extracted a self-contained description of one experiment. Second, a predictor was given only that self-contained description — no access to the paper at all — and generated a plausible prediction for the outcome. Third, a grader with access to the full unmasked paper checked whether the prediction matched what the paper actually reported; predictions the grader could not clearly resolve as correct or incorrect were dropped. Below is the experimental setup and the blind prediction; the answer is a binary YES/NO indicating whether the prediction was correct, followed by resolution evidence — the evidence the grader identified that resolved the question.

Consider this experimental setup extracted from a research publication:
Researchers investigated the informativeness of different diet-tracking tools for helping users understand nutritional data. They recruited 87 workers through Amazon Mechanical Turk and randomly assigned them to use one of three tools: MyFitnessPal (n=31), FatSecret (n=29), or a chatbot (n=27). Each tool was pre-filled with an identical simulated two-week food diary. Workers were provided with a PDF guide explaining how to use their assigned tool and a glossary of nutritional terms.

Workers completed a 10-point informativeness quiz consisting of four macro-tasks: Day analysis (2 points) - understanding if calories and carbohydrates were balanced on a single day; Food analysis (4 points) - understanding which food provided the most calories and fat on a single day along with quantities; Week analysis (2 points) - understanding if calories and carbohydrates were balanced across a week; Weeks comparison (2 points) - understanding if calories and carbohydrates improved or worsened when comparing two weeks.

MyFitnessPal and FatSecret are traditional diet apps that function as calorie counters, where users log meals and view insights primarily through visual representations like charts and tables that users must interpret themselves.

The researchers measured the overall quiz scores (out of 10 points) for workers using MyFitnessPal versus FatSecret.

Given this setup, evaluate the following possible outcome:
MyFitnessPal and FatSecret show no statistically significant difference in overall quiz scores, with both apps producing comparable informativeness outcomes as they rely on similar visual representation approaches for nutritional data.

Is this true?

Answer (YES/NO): YES